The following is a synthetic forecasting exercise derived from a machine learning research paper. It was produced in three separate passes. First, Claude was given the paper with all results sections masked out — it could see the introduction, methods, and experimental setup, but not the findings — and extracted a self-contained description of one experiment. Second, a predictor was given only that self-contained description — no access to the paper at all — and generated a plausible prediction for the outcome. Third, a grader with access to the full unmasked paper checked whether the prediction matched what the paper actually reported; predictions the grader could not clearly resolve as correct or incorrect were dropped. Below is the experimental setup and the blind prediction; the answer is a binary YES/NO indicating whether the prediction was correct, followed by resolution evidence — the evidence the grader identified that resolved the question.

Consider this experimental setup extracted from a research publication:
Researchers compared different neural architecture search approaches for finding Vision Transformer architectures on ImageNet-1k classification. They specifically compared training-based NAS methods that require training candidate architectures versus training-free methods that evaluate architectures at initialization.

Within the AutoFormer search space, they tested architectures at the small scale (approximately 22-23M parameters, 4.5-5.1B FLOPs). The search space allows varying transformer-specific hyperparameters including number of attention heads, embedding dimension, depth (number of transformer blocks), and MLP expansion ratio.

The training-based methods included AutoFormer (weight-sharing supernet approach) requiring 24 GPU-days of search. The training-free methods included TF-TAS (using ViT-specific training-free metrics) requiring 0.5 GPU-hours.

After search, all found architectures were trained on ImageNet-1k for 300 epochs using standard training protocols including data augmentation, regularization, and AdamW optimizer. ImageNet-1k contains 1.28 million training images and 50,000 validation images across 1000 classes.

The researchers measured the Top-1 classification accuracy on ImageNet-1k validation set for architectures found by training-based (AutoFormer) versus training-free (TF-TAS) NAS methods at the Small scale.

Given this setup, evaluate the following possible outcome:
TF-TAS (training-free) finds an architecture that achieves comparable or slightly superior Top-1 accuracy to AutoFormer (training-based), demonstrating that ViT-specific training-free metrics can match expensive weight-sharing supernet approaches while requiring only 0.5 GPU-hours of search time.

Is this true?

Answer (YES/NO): YES